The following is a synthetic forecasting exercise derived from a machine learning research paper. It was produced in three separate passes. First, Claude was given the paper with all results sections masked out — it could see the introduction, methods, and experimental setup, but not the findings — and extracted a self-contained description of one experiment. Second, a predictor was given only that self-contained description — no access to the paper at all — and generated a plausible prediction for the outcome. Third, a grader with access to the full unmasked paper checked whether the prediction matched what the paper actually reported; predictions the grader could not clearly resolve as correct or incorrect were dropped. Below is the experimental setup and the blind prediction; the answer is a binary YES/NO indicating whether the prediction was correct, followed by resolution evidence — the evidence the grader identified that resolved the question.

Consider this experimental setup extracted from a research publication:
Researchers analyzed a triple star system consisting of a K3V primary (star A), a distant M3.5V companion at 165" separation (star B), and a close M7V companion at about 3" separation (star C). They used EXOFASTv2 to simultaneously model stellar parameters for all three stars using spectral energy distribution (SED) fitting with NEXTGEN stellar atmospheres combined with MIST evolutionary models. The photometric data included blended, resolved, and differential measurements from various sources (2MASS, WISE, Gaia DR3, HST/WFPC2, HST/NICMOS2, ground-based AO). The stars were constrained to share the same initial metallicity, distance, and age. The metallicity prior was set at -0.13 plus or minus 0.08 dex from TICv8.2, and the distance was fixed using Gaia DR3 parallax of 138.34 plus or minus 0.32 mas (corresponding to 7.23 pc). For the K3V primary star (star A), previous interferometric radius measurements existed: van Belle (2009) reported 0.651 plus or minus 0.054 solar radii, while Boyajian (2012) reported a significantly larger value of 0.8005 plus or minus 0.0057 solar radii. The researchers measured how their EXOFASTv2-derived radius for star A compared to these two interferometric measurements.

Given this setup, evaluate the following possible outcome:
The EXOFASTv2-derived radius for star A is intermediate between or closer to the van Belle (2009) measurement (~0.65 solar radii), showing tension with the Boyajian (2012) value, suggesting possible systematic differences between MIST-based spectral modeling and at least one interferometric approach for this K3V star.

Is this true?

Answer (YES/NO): NO